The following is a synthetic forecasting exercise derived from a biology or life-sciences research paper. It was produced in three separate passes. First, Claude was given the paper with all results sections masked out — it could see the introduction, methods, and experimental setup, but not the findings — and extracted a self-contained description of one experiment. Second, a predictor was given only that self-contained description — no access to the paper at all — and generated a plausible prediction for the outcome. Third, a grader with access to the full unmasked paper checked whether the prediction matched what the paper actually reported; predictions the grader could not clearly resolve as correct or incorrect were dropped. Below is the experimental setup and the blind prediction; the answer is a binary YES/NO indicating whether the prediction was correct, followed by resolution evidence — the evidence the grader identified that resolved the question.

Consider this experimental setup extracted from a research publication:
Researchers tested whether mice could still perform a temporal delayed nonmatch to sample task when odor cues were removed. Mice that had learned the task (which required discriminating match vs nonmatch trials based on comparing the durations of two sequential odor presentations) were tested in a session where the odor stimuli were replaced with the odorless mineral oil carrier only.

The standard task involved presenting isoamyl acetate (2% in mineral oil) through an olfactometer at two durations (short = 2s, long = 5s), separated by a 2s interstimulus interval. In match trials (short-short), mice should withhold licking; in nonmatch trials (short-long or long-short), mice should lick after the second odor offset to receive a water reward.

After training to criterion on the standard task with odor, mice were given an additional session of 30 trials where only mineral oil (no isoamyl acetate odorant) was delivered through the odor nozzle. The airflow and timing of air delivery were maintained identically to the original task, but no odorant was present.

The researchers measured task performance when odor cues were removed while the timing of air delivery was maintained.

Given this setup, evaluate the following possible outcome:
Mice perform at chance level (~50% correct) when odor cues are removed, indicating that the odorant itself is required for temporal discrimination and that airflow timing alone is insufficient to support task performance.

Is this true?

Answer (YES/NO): NO